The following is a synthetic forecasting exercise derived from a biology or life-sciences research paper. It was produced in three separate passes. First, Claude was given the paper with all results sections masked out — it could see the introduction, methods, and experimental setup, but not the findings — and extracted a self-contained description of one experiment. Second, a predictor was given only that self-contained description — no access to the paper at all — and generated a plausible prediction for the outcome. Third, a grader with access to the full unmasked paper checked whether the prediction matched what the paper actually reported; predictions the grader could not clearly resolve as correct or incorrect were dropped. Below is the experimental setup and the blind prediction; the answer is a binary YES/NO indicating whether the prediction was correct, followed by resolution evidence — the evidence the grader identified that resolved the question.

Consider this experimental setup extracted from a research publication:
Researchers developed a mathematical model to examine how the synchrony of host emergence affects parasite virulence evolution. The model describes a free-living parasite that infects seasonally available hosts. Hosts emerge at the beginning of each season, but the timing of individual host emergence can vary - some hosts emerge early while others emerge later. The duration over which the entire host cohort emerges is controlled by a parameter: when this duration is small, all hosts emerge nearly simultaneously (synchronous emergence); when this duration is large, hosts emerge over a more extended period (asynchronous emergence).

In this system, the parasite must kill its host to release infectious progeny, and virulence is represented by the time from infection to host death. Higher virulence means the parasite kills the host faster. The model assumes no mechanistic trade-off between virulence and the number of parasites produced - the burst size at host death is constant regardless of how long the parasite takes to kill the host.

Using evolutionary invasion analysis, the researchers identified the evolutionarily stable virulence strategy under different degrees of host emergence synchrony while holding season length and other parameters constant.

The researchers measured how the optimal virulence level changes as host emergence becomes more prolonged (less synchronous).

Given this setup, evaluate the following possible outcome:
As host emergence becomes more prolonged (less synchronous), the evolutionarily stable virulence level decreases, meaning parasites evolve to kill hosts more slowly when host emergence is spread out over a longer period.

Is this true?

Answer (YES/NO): NO